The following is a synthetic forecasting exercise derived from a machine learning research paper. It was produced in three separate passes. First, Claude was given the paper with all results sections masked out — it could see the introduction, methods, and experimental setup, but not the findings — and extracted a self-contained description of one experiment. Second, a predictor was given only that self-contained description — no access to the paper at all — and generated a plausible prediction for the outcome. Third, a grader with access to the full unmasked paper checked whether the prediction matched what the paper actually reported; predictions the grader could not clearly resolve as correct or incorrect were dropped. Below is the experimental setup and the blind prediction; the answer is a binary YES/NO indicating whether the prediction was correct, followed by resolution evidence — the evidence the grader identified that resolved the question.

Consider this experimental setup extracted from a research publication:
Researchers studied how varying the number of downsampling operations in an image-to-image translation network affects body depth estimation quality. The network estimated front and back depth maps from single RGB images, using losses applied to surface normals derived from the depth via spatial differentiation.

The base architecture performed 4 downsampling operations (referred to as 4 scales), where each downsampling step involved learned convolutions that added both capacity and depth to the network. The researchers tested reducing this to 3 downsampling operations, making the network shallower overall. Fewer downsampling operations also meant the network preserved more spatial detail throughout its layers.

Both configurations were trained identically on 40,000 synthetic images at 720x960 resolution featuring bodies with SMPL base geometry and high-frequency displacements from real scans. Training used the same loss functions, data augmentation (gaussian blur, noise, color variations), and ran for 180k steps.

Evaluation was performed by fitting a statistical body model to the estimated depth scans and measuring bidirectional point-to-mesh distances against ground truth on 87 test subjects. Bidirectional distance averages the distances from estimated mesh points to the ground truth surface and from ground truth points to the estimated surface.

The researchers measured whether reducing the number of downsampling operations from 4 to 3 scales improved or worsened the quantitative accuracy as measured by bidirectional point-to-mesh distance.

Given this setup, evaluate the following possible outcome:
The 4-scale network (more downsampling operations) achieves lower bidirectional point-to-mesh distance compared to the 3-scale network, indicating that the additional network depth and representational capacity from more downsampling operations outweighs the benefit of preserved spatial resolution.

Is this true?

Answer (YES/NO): YES